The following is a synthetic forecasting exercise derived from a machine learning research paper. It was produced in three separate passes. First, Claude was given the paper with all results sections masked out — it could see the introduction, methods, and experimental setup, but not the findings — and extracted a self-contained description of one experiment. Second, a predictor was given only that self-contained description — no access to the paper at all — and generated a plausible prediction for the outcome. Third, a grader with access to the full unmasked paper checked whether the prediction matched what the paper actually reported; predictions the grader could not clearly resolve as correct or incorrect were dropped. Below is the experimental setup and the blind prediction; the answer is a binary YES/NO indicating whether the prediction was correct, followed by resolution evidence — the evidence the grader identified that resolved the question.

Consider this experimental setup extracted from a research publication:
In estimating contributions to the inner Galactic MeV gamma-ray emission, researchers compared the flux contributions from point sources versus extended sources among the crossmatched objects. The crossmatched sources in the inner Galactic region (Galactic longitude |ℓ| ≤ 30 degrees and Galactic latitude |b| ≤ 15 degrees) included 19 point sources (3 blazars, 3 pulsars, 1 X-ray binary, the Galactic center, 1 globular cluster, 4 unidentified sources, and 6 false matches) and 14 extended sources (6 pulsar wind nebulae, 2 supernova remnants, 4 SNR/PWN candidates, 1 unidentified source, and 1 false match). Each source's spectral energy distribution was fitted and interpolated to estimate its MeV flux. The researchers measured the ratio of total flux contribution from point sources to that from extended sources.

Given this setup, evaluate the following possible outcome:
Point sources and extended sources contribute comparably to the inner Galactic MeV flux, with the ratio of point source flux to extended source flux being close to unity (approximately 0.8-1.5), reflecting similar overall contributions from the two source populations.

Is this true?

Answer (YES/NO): YES